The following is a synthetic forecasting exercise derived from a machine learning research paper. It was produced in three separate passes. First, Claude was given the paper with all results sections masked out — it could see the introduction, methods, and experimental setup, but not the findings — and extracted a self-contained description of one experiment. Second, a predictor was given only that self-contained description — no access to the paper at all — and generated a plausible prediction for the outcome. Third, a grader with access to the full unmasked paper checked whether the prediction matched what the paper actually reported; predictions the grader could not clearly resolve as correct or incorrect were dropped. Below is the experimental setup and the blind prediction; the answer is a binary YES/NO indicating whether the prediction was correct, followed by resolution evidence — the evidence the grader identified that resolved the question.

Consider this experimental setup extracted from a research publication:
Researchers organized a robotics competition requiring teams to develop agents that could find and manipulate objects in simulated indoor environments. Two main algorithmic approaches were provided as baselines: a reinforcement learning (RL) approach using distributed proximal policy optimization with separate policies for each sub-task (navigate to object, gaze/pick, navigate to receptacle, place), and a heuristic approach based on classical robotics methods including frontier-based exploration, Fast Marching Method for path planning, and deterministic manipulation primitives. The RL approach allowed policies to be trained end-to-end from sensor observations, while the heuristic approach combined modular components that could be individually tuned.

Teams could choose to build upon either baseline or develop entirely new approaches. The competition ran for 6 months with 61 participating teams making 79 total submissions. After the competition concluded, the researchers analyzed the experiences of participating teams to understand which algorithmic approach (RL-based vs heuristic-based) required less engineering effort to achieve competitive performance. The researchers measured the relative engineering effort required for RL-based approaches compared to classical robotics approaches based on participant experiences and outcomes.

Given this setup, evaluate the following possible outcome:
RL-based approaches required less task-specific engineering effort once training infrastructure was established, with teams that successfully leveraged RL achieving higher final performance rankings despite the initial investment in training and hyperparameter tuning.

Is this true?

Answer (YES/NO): NO